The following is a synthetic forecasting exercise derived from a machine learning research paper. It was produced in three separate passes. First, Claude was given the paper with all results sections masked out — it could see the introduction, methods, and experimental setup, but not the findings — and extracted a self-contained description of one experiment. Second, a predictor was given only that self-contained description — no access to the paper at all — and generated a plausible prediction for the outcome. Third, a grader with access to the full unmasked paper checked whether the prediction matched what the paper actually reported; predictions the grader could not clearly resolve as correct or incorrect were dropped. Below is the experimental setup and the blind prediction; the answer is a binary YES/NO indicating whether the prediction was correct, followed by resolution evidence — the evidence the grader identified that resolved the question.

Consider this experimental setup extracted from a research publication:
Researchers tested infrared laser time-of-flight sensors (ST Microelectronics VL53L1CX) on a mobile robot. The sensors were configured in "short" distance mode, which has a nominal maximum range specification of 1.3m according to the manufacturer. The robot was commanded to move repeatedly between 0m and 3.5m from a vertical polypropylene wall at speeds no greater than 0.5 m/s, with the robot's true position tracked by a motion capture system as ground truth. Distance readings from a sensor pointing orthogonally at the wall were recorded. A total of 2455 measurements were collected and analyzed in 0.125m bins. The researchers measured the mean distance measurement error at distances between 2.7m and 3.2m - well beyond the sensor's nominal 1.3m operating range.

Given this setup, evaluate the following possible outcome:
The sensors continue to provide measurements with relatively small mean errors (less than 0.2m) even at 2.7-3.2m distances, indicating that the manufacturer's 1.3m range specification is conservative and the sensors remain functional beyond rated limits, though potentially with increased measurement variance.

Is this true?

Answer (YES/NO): YES